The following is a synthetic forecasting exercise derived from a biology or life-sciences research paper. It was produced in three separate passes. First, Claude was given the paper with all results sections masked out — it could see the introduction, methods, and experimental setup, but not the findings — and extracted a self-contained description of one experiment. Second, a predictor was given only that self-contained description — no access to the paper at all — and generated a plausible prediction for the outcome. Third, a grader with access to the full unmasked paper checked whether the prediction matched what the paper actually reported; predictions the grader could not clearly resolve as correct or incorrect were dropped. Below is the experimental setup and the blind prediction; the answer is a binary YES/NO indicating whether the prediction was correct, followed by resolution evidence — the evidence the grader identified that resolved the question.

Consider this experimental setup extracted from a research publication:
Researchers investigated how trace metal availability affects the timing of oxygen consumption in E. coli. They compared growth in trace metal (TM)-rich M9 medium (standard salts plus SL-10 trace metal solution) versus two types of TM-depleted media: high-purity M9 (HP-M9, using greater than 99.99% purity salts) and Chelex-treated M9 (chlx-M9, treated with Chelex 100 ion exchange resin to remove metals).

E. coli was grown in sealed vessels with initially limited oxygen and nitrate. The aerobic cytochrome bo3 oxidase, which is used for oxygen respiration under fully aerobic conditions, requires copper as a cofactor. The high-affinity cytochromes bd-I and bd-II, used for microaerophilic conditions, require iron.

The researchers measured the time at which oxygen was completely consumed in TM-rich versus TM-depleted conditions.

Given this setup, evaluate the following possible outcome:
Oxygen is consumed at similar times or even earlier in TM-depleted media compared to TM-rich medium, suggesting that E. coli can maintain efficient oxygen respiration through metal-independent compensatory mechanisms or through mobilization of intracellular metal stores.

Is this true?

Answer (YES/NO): NO